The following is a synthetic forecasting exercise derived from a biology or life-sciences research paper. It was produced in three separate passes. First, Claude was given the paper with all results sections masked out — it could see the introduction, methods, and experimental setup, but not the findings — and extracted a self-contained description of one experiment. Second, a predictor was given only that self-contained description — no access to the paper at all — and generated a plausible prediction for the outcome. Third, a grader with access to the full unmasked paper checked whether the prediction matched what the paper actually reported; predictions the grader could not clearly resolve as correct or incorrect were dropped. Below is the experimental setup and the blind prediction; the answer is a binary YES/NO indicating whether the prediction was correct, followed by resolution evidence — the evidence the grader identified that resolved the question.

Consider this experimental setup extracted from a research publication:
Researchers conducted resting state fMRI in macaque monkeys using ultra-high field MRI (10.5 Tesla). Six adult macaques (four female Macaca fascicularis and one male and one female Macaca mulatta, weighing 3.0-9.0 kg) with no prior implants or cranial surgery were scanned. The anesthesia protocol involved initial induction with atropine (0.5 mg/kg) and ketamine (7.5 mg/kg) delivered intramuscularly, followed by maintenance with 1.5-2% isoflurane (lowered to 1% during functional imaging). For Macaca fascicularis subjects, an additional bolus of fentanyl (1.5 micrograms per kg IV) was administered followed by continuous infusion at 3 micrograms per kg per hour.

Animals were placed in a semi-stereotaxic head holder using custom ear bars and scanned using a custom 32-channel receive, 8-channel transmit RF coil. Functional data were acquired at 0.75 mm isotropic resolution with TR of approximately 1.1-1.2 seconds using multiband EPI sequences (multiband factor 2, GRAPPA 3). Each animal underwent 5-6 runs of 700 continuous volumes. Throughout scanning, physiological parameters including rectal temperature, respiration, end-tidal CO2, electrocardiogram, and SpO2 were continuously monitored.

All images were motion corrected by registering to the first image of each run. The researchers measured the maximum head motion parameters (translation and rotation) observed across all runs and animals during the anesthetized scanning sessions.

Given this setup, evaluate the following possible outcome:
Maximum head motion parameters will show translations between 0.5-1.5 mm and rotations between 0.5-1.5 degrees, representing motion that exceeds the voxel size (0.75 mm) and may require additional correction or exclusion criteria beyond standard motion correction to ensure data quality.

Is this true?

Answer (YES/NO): NO